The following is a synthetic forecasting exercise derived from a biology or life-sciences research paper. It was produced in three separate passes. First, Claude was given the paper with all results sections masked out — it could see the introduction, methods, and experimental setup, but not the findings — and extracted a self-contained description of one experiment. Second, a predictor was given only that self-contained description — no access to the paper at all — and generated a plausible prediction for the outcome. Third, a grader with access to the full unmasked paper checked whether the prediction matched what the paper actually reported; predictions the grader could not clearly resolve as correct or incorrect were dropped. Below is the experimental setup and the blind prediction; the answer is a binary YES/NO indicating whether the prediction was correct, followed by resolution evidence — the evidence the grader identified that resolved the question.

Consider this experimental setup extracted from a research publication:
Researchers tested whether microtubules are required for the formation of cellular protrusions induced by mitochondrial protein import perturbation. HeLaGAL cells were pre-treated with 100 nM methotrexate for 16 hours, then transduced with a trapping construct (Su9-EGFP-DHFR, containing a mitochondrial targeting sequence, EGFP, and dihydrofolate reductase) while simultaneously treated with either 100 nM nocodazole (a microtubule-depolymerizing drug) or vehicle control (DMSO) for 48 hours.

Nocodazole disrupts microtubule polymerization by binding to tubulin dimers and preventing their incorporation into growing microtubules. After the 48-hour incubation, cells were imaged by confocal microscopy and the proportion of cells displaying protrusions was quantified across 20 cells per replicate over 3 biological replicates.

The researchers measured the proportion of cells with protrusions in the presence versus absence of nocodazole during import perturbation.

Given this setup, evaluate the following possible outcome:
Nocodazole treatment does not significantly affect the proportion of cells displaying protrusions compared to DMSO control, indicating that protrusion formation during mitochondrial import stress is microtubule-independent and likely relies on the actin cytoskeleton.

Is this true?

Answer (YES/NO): NO